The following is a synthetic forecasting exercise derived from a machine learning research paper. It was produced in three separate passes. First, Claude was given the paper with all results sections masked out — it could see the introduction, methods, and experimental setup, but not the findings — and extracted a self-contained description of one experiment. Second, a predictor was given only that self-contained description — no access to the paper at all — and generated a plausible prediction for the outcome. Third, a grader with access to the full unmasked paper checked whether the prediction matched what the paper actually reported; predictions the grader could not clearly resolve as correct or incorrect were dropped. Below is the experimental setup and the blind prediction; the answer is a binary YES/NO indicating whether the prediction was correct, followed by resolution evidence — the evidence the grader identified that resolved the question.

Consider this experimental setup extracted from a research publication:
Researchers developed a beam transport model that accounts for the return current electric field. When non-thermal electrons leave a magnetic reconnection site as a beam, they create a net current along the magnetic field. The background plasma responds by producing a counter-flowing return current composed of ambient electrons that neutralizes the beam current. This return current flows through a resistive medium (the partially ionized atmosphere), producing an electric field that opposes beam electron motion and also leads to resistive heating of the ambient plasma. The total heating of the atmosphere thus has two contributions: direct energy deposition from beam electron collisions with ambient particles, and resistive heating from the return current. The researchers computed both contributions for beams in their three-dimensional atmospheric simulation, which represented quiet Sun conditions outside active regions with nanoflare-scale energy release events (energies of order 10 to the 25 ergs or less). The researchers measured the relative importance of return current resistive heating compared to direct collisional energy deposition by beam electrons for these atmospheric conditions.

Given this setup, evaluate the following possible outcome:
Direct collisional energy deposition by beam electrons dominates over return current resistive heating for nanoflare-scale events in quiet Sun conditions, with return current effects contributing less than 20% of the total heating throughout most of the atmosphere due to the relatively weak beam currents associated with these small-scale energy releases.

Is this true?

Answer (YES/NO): YES